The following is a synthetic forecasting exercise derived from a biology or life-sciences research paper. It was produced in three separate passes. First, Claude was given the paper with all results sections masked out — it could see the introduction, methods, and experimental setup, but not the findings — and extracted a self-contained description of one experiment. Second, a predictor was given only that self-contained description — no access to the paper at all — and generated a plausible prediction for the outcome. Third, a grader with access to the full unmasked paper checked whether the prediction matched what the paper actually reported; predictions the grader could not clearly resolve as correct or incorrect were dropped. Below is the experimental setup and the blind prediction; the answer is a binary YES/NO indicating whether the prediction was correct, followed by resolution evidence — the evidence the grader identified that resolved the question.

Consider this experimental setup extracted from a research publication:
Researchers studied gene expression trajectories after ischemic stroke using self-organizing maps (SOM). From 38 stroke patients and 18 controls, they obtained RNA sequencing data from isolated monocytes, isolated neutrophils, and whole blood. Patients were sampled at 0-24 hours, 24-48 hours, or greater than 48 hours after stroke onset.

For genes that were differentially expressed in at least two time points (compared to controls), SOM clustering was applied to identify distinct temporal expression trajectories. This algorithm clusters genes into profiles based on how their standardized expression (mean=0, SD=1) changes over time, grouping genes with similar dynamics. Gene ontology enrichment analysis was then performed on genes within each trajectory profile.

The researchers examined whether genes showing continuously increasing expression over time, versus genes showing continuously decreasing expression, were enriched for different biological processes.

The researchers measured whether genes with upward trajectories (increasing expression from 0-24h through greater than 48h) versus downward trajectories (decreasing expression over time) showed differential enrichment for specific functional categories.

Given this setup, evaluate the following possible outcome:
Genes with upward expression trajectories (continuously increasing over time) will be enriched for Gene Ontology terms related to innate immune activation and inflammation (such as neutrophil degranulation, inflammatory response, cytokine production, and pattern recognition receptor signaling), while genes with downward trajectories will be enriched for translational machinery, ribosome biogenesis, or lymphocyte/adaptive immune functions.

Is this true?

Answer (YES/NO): NO